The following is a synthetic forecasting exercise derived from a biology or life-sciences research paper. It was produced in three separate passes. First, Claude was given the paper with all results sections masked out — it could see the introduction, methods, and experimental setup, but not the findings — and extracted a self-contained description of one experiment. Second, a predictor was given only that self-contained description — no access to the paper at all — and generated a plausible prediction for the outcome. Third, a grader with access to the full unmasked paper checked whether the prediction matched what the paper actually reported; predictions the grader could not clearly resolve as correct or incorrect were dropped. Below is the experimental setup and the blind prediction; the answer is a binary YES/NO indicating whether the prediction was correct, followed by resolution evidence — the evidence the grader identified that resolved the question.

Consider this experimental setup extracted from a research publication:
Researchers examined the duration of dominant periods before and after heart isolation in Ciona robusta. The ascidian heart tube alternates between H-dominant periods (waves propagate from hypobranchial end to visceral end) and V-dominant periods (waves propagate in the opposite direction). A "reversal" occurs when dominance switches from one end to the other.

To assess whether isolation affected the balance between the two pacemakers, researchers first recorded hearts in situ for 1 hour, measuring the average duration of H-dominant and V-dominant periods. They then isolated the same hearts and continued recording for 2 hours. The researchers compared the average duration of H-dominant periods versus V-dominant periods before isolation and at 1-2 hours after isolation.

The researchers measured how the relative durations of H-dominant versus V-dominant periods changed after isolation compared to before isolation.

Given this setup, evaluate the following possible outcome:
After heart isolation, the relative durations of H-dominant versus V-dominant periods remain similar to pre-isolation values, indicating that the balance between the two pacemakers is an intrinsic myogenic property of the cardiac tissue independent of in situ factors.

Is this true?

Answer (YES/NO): NO